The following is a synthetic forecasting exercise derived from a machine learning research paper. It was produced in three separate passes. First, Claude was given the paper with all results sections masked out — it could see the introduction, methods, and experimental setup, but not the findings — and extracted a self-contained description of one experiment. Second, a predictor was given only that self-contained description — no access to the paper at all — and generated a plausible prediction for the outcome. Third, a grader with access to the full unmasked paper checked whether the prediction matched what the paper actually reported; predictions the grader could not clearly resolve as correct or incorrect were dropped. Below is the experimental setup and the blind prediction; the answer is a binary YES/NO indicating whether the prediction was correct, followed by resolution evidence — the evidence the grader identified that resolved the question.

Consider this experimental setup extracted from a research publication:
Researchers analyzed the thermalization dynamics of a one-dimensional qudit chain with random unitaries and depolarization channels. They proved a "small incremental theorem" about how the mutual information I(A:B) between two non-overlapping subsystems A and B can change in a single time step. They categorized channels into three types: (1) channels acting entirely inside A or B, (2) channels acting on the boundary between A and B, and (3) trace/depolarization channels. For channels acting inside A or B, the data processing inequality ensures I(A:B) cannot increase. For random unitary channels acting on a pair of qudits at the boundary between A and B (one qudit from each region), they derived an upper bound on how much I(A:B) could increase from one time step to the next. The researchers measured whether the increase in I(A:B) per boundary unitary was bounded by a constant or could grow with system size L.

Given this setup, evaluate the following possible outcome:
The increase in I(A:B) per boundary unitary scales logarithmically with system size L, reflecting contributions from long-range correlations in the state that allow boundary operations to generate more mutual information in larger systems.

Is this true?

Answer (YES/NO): NO